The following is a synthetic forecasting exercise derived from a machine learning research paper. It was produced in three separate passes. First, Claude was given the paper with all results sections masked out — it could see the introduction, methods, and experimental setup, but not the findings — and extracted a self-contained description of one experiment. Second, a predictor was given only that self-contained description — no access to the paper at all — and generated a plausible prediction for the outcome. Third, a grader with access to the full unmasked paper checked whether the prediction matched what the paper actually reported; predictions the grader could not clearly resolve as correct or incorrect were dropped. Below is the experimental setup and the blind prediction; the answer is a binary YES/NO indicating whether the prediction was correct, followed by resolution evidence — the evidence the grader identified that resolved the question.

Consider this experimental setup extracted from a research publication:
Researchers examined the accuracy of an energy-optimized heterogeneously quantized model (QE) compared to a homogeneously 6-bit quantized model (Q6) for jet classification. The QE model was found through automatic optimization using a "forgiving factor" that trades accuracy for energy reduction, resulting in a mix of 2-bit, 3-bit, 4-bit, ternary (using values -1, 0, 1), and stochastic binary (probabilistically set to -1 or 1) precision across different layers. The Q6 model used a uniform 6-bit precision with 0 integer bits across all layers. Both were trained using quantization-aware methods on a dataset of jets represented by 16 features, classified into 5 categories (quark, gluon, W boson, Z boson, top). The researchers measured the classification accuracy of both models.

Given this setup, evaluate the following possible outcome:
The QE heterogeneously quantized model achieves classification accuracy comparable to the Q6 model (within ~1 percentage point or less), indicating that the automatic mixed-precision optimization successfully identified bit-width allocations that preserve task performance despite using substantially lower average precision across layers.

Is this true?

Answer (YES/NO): NO